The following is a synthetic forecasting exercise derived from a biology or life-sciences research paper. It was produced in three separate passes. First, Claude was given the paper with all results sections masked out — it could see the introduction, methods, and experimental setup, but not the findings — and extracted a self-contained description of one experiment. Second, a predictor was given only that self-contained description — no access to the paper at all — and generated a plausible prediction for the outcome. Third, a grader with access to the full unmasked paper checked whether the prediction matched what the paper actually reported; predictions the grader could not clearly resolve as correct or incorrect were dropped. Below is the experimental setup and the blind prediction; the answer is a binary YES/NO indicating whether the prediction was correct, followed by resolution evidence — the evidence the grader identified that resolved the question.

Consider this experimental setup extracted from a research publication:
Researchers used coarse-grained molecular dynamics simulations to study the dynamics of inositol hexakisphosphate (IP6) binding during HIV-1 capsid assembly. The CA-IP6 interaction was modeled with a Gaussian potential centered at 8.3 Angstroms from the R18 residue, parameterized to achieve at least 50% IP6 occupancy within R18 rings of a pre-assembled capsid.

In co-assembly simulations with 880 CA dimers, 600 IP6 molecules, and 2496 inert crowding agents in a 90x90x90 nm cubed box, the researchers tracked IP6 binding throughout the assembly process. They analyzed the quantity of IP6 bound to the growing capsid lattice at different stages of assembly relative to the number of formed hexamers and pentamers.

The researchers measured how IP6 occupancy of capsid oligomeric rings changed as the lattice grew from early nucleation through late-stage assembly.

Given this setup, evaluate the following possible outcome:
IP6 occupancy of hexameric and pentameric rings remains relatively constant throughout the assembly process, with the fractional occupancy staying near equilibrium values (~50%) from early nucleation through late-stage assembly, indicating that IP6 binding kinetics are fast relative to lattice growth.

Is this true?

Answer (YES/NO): NO